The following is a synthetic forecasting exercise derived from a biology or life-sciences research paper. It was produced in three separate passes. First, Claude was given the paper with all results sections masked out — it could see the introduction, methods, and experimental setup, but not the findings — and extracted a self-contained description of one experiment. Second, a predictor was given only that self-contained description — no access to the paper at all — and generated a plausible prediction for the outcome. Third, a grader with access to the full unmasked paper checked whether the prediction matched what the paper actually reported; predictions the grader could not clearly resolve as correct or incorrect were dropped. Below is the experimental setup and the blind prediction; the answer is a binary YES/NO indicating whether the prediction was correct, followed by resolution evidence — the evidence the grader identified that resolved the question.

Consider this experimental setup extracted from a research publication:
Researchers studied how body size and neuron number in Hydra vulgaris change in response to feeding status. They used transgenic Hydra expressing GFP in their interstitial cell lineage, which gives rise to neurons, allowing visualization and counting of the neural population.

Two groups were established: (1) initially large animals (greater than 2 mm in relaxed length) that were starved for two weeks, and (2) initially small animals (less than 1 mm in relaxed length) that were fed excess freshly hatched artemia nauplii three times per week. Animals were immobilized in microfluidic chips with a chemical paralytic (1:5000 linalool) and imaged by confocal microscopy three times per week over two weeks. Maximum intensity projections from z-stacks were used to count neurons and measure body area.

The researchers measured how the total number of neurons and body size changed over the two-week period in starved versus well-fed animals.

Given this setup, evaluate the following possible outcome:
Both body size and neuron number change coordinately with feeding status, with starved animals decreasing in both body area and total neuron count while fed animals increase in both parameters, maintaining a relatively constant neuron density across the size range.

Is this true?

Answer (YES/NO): YES